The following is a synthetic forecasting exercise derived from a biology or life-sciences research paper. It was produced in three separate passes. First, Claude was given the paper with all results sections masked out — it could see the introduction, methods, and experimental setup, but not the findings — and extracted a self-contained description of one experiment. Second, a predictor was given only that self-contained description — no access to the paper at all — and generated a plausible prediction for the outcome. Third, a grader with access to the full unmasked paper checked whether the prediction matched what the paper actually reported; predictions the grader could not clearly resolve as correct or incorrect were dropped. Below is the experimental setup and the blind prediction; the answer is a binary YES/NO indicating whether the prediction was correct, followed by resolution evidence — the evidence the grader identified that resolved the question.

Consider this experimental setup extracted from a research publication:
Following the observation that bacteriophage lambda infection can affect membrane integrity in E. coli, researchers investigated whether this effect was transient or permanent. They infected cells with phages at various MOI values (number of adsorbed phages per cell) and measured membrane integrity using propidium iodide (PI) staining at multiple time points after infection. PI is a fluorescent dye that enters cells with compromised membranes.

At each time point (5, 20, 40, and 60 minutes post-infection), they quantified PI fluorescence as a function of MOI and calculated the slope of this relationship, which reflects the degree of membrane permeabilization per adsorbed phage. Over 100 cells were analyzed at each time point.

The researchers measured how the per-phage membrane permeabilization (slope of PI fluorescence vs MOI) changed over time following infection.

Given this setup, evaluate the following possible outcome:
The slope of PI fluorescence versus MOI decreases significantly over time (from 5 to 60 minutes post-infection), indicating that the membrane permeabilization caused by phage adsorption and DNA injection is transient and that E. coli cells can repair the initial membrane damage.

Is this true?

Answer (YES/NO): YES